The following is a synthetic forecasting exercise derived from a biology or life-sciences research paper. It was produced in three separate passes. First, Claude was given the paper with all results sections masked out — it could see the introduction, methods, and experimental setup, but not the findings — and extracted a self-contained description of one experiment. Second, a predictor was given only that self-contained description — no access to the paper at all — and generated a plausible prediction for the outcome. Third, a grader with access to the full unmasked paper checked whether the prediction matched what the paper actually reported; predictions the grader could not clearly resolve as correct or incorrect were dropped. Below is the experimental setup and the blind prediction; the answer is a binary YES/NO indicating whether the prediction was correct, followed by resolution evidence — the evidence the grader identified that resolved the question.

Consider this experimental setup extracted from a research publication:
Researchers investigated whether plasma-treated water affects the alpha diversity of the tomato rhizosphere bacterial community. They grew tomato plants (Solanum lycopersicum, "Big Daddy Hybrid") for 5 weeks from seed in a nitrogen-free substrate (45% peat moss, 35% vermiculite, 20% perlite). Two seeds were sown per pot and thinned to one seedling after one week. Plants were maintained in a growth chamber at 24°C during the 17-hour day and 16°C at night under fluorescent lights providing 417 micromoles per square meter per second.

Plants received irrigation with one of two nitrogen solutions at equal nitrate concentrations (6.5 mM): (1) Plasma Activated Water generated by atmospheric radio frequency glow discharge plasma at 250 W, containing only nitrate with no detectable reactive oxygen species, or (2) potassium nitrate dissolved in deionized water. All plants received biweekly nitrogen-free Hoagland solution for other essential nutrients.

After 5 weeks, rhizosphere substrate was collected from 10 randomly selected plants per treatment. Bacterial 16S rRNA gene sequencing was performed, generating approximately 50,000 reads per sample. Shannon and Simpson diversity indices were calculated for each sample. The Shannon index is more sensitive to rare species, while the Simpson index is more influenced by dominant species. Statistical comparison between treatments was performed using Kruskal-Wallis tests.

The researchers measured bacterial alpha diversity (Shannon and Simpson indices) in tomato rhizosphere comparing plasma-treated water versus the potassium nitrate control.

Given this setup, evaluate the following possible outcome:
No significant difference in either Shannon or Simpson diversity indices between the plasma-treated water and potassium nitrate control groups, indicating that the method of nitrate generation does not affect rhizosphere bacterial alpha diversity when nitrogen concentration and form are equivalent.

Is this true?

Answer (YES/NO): NO